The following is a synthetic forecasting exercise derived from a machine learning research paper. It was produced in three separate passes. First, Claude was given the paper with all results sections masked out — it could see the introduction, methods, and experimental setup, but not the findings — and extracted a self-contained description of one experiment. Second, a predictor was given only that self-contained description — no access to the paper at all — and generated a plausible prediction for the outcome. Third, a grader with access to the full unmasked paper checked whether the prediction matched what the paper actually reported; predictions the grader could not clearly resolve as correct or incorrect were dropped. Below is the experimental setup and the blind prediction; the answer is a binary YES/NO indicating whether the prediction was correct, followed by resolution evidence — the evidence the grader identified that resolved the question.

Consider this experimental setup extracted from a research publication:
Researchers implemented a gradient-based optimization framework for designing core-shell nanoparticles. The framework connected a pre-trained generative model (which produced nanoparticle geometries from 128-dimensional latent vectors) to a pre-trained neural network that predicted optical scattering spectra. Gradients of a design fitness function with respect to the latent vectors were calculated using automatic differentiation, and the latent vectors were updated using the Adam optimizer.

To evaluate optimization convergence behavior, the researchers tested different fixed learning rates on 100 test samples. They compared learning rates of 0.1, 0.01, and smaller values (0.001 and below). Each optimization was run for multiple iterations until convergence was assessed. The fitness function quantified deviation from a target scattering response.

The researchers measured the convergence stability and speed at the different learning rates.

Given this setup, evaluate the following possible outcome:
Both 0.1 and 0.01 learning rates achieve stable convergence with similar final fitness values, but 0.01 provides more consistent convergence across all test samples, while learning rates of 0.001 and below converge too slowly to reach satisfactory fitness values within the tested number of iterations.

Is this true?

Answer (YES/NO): NO